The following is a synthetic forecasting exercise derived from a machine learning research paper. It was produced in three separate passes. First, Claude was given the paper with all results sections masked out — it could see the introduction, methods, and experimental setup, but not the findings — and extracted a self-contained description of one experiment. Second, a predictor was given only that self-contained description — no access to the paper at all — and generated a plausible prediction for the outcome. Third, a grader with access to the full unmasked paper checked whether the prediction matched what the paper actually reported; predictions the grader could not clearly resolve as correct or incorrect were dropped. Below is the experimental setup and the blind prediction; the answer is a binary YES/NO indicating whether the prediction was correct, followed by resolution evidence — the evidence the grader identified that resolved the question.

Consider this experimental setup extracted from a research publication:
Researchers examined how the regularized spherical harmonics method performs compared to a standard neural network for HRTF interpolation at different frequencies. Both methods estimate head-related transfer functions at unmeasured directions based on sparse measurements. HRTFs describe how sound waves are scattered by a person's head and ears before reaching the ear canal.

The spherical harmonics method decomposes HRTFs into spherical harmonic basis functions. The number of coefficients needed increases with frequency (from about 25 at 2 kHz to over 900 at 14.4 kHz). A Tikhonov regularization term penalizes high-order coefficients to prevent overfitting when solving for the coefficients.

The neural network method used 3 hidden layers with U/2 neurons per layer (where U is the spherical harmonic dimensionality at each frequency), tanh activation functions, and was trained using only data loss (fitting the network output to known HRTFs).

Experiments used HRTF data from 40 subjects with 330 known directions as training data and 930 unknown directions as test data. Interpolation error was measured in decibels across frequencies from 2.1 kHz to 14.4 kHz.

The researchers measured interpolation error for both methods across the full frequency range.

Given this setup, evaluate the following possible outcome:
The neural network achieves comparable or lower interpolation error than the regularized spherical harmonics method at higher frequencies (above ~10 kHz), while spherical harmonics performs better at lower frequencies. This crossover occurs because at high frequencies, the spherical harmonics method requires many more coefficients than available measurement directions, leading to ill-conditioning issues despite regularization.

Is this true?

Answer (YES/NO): NO